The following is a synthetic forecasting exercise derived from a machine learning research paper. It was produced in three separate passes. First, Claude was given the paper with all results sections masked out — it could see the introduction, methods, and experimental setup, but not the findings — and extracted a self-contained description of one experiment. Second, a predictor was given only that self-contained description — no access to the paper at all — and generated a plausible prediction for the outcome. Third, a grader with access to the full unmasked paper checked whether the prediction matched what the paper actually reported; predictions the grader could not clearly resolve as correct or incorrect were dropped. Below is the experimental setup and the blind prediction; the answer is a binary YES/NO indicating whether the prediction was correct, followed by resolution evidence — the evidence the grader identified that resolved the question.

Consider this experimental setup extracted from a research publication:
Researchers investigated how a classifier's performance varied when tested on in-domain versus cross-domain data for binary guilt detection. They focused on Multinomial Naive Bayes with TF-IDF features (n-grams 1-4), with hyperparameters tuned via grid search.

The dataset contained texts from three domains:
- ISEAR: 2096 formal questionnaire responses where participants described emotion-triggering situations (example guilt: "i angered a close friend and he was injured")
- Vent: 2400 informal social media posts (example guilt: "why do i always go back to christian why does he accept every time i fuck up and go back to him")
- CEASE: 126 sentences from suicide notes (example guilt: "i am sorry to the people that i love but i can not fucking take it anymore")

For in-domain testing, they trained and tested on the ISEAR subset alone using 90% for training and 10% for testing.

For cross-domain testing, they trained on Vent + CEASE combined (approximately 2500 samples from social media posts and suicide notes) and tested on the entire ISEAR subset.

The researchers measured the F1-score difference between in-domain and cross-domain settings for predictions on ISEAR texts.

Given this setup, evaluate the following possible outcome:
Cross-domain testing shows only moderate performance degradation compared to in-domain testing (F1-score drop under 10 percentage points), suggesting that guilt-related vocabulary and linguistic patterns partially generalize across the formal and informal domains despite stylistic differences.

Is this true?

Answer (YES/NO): YES